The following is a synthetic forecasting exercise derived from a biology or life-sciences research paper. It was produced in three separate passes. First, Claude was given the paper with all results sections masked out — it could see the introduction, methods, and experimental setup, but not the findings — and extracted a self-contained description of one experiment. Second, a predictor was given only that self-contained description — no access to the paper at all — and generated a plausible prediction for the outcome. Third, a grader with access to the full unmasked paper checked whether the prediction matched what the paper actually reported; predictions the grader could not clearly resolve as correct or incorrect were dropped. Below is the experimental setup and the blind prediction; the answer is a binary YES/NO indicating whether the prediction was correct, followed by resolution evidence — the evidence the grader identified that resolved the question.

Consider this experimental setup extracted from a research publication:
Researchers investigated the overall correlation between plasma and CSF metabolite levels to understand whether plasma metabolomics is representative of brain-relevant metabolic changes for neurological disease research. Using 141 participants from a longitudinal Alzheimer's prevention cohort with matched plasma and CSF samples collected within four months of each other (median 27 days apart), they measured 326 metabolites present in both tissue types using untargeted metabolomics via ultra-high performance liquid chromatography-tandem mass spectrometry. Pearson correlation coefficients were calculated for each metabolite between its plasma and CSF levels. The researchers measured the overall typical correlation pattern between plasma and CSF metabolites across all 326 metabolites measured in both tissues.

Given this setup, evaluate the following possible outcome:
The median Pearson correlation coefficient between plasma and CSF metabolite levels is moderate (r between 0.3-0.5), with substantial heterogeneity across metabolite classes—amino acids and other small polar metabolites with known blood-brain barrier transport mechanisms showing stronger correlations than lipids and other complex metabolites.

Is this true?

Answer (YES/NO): NO